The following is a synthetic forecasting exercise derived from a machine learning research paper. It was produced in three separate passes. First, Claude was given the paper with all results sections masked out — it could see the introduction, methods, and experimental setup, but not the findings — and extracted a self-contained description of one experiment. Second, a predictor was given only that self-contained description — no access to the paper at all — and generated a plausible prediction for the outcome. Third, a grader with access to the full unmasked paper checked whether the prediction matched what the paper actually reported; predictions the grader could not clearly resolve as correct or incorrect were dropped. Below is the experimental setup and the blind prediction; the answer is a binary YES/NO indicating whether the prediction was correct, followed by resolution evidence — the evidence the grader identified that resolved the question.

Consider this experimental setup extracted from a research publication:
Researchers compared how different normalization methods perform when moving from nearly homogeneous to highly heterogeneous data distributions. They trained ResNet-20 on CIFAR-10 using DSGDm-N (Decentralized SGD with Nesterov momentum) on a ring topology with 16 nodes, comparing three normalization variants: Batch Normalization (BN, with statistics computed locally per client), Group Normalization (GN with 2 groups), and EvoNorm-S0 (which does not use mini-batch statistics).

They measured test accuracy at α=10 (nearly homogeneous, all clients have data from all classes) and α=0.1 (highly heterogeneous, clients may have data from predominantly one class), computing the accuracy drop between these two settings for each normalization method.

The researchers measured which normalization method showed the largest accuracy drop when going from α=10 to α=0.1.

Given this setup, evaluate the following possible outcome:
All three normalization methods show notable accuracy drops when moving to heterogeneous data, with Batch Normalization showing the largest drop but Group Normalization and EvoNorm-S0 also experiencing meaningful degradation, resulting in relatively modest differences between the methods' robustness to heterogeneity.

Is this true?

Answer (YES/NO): NO